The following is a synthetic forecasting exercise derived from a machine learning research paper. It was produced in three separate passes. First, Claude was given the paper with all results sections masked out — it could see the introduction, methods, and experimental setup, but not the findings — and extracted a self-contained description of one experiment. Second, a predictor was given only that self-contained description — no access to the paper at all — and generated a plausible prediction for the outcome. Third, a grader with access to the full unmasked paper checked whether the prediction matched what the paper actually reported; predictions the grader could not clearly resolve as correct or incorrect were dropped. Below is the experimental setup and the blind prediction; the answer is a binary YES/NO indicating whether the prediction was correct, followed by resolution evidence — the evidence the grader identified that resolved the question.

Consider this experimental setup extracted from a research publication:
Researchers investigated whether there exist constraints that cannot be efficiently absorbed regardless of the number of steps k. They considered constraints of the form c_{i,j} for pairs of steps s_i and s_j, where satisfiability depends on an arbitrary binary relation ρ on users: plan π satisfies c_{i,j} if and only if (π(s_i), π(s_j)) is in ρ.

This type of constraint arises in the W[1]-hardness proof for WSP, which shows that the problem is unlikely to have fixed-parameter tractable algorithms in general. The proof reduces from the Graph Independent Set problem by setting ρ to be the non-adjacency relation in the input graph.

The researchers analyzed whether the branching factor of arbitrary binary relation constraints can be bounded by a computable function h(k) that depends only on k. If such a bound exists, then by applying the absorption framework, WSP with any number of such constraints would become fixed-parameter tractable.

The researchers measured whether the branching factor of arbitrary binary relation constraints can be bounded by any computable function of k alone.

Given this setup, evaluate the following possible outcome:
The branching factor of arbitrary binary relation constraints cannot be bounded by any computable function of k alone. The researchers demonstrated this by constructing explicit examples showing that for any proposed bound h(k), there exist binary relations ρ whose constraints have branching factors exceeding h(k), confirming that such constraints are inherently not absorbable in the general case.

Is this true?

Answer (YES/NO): NO